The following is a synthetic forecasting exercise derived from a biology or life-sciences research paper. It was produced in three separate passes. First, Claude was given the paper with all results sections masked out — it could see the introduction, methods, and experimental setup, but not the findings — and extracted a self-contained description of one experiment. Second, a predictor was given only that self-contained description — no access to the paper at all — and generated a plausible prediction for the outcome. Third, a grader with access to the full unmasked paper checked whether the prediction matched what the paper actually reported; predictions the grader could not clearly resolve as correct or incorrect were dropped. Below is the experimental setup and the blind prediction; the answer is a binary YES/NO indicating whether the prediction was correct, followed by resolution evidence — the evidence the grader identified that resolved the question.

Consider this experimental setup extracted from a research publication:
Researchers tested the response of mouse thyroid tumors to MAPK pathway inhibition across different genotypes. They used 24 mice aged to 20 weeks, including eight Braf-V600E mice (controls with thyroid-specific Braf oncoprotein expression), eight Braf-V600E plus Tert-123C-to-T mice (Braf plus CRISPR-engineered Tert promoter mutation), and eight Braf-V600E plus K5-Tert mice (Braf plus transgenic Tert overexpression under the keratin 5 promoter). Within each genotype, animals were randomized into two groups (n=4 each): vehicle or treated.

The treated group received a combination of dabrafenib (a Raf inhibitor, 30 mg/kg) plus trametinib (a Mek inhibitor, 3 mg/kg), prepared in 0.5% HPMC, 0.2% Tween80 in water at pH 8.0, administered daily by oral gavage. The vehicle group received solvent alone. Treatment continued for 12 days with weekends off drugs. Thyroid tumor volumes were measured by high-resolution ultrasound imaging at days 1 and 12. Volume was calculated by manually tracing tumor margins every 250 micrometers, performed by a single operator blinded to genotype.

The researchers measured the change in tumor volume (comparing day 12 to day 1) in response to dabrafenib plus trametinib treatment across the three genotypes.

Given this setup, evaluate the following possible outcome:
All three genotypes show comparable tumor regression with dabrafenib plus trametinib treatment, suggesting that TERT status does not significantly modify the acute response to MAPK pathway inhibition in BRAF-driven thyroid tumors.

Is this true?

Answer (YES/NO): YES